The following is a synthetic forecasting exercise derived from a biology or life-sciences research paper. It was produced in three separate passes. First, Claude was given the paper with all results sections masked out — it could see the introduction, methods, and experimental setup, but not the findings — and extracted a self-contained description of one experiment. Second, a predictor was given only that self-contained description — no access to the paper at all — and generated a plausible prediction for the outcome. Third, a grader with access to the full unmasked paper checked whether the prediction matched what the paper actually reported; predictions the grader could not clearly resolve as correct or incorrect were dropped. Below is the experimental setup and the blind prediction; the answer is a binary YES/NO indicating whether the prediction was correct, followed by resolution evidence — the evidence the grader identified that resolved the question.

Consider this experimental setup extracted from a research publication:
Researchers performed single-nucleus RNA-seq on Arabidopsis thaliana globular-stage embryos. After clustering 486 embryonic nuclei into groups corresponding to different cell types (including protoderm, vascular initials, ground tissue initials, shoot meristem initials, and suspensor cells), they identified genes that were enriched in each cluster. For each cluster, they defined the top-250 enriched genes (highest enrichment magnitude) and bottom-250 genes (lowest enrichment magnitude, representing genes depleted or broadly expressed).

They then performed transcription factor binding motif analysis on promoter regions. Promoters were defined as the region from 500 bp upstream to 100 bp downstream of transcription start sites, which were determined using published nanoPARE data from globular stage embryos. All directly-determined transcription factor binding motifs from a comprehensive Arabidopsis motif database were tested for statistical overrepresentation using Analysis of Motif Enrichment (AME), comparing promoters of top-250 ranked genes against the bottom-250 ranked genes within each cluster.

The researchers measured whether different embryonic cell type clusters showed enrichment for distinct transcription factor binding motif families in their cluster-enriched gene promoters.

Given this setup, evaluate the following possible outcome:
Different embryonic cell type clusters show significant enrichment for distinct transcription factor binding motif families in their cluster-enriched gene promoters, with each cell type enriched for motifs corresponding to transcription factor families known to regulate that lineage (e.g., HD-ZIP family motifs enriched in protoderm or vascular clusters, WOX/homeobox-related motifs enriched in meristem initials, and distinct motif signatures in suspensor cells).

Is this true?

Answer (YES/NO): NO